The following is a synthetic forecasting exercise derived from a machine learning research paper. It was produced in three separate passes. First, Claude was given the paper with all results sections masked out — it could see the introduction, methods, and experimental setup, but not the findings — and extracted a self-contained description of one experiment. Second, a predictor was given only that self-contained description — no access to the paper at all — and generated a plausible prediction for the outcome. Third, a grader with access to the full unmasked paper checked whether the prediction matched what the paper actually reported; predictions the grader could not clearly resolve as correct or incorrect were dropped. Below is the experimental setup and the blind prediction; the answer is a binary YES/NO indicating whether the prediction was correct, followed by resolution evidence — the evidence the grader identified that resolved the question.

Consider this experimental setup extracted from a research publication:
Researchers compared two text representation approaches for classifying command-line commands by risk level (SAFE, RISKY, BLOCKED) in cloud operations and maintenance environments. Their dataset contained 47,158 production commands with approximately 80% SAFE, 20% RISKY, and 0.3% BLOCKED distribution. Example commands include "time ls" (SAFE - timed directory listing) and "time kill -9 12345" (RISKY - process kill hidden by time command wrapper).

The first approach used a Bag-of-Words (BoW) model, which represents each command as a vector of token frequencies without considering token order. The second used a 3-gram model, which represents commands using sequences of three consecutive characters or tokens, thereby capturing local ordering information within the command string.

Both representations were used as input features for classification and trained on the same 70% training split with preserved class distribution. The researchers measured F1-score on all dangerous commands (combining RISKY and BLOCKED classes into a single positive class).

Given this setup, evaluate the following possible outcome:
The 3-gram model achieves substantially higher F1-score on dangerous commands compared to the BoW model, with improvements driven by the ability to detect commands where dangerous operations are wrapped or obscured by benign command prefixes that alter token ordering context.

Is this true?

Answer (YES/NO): NO